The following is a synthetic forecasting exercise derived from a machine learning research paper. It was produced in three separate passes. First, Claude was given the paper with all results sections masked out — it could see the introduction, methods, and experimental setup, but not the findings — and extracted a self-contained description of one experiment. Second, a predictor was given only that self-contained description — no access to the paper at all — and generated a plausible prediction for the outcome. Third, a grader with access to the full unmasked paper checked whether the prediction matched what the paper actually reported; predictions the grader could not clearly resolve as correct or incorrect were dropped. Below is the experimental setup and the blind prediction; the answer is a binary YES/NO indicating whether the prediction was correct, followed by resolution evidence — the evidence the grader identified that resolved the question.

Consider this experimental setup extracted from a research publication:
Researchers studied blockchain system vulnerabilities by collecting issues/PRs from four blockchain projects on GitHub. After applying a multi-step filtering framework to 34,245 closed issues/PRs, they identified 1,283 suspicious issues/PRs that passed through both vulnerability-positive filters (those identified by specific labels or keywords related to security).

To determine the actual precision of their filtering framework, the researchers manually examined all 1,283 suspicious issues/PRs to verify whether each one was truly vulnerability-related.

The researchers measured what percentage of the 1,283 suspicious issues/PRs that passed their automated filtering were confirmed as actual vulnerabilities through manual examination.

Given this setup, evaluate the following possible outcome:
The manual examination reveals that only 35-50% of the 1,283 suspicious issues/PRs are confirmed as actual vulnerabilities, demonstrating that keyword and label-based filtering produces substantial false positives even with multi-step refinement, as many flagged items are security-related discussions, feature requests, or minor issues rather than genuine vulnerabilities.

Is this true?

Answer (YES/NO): NO